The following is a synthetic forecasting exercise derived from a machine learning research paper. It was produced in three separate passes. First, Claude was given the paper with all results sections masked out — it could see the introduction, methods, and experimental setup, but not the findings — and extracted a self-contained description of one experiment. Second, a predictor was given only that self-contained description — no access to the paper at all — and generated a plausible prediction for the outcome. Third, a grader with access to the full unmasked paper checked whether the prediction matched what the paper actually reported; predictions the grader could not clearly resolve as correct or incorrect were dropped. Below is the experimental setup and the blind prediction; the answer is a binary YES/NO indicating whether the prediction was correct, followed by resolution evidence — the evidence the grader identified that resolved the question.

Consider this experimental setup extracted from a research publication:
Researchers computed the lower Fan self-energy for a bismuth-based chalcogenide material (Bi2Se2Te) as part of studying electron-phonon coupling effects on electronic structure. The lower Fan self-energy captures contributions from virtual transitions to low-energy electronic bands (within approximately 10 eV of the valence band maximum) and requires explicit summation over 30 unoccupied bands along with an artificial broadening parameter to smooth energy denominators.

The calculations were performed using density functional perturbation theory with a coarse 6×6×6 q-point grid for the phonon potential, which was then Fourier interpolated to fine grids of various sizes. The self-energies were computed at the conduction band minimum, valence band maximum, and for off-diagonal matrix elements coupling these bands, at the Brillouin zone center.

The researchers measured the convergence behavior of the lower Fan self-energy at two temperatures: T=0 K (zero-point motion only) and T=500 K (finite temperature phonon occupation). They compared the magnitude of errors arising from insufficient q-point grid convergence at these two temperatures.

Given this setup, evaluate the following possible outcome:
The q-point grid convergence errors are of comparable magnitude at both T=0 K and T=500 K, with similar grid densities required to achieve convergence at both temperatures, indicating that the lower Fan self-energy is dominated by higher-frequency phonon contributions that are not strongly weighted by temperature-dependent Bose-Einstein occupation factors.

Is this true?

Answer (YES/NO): NO